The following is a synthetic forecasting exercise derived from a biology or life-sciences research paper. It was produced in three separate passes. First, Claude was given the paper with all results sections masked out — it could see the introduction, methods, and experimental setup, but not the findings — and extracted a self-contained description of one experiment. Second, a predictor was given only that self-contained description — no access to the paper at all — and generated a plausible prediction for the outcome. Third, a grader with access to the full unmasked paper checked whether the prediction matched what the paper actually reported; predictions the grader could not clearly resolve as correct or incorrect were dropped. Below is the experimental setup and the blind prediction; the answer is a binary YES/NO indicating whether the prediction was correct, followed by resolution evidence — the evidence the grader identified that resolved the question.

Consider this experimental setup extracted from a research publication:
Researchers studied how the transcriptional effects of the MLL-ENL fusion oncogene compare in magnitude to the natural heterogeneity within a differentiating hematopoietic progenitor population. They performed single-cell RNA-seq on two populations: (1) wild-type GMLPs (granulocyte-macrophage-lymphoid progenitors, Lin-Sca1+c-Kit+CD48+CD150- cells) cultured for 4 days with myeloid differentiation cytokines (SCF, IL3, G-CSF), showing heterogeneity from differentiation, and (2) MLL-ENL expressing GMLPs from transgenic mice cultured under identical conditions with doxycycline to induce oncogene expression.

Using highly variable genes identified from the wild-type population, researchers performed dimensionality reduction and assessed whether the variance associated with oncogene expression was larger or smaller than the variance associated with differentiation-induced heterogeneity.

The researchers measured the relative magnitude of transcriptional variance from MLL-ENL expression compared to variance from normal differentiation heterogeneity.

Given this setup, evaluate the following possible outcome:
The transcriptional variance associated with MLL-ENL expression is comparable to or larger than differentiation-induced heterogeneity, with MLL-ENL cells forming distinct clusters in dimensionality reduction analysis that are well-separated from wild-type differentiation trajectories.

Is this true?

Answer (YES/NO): YES